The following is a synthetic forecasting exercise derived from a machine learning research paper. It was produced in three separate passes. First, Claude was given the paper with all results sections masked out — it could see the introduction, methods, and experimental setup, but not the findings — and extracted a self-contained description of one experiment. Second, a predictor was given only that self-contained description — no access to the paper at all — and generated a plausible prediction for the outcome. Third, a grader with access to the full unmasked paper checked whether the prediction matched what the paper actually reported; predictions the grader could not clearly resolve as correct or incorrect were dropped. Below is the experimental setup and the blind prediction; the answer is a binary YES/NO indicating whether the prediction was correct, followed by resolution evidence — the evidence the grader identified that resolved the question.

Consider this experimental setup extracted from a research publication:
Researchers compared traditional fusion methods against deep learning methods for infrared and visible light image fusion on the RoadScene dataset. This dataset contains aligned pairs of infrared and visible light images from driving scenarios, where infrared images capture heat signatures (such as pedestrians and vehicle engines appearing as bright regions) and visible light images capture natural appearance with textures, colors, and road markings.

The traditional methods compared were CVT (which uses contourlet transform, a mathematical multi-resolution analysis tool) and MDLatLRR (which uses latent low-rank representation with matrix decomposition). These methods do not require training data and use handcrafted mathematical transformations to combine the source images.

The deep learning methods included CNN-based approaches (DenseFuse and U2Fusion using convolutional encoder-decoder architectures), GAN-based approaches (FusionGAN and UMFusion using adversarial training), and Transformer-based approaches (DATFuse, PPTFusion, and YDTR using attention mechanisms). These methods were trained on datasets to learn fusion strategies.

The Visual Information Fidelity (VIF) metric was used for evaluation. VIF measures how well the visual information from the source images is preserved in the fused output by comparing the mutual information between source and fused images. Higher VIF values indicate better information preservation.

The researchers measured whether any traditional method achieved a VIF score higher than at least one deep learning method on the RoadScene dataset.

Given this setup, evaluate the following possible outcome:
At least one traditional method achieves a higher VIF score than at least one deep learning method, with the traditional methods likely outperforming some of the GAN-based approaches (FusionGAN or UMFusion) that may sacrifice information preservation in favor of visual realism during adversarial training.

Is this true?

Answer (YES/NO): YES